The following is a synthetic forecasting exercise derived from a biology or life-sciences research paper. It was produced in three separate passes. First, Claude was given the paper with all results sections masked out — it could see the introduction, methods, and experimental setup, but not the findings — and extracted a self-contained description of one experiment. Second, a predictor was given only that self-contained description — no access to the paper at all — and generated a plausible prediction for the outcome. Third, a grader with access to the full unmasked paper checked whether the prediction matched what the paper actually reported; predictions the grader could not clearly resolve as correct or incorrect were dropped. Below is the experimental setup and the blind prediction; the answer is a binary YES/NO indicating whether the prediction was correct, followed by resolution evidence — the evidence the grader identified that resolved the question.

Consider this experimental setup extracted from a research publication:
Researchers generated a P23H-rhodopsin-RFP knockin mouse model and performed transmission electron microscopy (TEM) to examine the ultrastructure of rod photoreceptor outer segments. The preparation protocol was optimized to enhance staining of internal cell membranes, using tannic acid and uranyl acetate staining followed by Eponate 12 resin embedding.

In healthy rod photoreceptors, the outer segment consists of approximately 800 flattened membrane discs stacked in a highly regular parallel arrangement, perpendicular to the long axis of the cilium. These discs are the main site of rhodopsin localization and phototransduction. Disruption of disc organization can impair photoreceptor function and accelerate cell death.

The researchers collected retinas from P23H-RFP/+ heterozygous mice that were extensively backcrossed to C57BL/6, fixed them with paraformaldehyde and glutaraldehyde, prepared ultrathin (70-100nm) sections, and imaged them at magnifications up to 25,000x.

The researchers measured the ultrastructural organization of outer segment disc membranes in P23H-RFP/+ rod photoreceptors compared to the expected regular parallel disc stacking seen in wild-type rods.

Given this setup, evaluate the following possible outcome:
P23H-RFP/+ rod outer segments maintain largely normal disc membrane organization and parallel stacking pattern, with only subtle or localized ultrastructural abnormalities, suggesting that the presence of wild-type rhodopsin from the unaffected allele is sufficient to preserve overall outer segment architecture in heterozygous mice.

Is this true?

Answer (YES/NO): YES